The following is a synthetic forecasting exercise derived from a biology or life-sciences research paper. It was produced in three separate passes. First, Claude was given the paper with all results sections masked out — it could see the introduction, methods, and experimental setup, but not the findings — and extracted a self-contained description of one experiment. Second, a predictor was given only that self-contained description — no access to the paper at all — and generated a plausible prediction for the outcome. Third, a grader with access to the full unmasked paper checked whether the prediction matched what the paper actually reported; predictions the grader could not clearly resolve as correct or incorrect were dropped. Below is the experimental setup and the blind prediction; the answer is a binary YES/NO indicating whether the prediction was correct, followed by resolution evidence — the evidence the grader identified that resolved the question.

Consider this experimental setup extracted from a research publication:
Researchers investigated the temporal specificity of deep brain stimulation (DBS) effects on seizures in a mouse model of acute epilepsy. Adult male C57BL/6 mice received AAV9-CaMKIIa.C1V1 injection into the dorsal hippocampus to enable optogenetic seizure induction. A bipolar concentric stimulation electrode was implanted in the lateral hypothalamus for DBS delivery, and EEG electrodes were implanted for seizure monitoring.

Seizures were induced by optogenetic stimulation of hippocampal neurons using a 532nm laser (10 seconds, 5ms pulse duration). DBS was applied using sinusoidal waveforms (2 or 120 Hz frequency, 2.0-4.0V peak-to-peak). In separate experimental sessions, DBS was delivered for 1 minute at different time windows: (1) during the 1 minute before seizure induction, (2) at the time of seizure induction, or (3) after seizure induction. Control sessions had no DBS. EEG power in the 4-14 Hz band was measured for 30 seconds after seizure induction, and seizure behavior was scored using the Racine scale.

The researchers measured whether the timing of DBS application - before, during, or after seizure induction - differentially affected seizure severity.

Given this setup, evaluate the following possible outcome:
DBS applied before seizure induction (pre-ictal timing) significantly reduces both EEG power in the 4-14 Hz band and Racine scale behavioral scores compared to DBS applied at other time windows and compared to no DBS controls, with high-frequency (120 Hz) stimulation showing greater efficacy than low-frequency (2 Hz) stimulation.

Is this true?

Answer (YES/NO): NO